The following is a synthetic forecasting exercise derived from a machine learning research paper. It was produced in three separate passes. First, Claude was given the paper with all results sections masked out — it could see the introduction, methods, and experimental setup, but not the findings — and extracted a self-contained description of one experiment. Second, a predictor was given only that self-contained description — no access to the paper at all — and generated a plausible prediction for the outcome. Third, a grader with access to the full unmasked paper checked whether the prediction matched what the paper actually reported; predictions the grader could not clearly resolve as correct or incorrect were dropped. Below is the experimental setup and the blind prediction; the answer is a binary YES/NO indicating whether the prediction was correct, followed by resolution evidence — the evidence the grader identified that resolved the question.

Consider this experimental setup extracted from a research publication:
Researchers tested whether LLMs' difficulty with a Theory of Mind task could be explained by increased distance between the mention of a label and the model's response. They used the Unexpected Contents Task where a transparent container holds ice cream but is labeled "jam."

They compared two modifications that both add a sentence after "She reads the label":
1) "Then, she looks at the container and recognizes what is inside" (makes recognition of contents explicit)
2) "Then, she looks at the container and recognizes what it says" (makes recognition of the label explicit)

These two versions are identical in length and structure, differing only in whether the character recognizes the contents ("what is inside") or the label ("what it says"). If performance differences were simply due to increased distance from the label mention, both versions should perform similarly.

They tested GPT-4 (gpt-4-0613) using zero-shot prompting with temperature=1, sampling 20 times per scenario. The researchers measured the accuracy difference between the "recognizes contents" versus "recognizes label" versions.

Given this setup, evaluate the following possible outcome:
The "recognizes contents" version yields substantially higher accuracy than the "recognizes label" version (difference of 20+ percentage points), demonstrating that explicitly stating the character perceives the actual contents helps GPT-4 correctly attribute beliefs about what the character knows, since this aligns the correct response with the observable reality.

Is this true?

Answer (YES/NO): YES